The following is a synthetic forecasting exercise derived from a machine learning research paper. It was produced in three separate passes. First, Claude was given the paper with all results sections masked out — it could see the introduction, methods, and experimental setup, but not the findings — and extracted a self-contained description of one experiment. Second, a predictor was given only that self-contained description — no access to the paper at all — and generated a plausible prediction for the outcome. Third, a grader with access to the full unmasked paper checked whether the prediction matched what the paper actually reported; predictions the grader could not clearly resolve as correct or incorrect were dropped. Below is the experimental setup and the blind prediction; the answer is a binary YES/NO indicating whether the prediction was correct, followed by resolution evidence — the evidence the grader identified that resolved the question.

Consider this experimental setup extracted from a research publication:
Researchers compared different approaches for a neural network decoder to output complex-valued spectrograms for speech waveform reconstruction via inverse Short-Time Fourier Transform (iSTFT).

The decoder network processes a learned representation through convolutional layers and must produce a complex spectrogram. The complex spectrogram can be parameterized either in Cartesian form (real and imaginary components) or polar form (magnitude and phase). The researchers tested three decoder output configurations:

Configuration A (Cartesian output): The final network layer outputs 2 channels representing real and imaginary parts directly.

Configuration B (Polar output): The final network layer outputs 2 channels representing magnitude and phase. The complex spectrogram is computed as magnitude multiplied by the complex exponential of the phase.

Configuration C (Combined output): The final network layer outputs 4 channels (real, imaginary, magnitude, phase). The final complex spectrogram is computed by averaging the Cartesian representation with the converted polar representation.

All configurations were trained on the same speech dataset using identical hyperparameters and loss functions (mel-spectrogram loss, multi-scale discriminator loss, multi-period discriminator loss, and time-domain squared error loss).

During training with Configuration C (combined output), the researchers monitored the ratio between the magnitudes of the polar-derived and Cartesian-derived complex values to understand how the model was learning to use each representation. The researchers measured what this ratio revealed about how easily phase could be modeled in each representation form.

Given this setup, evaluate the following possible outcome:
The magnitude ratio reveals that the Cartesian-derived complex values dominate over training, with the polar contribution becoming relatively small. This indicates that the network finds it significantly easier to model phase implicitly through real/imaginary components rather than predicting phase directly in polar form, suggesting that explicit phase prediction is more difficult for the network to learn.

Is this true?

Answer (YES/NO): YES